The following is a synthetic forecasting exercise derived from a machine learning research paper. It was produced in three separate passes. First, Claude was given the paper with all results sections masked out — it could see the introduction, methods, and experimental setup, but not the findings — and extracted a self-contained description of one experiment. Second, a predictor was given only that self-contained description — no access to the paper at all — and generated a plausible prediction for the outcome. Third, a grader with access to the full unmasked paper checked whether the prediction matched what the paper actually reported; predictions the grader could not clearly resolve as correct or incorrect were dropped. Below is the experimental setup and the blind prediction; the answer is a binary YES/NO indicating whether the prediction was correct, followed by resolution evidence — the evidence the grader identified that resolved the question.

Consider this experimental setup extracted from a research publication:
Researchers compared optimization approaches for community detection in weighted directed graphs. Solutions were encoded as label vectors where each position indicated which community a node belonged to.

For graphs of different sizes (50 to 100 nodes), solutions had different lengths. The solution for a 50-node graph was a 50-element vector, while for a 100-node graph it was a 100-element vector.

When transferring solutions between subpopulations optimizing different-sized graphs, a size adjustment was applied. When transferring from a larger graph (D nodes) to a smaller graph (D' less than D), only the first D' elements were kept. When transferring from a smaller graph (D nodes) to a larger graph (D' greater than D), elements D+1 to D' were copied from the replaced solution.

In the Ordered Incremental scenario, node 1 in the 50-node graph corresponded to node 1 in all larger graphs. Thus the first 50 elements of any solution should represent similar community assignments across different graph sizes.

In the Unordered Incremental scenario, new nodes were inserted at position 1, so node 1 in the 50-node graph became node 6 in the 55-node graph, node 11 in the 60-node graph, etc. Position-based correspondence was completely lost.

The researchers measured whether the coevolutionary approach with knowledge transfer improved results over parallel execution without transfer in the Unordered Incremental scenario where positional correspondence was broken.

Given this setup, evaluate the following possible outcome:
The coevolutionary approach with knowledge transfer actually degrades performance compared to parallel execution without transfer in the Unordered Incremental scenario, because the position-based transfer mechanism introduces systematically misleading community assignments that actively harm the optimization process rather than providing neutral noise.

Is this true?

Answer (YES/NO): NO